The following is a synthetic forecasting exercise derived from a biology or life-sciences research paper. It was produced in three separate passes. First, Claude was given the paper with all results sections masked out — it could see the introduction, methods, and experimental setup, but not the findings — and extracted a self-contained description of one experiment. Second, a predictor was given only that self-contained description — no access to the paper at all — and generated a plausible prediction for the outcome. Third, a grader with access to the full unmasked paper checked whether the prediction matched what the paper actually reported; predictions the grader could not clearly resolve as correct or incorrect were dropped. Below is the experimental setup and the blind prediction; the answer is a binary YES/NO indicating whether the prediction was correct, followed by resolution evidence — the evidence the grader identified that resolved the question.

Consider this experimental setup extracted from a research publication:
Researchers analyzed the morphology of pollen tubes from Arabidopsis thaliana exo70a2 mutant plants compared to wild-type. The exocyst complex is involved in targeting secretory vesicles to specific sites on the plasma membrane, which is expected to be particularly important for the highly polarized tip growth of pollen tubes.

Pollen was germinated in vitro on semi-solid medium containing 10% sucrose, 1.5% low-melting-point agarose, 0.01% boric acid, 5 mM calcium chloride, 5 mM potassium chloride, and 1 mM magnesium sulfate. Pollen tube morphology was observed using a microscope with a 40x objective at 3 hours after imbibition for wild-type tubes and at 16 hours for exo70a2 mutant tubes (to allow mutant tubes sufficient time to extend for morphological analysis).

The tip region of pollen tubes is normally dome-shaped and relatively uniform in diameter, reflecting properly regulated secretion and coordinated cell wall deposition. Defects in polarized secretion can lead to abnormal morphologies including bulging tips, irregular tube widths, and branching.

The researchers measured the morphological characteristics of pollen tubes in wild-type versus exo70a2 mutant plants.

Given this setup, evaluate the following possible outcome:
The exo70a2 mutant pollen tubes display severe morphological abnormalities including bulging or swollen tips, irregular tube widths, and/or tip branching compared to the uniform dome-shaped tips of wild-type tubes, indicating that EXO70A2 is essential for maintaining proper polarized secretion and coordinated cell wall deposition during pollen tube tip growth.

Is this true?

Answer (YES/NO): NO